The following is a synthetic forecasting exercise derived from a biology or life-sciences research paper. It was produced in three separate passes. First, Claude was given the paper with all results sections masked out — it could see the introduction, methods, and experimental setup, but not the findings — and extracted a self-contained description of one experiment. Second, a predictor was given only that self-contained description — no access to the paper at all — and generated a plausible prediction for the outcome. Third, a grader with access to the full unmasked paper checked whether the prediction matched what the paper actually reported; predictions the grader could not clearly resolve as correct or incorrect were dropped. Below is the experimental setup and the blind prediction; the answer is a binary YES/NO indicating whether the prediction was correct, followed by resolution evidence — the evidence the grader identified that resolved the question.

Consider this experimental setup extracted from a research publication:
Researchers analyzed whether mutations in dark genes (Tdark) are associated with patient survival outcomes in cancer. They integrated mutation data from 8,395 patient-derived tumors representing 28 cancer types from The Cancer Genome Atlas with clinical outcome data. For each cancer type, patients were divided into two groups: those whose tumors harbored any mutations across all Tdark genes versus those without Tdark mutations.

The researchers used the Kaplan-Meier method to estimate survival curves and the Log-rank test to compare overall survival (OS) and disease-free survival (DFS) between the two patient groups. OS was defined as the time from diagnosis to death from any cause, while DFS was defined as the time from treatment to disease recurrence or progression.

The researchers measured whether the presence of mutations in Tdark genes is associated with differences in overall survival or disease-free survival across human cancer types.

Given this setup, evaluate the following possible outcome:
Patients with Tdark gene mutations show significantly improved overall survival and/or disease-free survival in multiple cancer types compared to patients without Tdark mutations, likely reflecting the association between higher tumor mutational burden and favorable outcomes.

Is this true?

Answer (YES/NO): NO